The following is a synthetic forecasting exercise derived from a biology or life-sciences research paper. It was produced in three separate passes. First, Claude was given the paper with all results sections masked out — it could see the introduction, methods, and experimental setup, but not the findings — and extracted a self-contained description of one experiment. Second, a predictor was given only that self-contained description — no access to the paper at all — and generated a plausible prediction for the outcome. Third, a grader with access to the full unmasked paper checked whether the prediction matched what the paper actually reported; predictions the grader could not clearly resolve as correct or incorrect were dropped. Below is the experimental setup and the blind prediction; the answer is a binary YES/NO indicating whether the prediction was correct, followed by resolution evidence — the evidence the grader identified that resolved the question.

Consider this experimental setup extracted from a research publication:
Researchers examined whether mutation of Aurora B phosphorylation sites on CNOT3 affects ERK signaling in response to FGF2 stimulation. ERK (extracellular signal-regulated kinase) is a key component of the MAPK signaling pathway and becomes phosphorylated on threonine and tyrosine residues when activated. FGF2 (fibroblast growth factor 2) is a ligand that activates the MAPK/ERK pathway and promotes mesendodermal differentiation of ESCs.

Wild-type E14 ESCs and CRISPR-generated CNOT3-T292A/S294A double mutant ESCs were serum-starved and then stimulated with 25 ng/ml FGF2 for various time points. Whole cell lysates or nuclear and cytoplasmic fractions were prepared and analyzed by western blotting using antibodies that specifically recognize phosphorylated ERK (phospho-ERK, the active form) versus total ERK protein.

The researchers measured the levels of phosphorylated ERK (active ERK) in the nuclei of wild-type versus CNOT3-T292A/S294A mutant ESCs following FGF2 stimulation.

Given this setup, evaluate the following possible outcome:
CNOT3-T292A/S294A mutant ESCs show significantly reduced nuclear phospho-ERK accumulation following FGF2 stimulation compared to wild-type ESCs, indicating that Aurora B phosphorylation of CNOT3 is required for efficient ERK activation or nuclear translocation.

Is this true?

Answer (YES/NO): YES